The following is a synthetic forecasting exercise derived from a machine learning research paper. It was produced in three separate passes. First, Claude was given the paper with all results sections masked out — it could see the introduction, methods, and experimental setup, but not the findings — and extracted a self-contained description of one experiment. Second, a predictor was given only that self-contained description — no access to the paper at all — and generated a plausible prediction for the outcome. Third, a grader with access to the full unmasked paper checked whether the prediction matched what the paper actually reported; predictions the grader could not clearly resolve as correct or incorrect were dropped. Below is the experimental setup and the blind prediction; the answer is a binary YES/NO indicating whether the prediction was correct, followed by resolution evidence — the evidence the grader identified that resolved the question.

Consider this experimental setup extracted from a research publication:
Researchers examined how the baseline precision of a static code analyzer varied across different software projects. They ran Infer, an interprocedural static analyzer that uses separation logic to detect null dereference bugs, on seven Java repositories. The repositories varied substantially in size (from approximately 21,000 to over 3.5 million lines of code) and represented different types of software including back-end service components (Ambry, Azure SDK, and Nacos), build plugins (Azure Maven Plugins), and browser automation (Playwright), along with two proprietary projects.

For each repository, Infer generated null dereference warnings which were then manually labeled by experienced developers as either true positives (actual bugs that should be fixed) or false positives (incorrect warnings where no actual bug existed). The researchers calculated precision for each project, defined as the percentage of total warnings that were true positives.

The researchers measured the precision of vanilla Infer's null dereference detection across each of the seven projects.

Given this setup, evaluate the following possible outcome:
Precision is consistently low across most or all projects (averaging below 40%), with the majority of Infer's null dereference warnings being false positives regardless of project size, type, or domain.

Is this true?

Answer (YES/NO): NO